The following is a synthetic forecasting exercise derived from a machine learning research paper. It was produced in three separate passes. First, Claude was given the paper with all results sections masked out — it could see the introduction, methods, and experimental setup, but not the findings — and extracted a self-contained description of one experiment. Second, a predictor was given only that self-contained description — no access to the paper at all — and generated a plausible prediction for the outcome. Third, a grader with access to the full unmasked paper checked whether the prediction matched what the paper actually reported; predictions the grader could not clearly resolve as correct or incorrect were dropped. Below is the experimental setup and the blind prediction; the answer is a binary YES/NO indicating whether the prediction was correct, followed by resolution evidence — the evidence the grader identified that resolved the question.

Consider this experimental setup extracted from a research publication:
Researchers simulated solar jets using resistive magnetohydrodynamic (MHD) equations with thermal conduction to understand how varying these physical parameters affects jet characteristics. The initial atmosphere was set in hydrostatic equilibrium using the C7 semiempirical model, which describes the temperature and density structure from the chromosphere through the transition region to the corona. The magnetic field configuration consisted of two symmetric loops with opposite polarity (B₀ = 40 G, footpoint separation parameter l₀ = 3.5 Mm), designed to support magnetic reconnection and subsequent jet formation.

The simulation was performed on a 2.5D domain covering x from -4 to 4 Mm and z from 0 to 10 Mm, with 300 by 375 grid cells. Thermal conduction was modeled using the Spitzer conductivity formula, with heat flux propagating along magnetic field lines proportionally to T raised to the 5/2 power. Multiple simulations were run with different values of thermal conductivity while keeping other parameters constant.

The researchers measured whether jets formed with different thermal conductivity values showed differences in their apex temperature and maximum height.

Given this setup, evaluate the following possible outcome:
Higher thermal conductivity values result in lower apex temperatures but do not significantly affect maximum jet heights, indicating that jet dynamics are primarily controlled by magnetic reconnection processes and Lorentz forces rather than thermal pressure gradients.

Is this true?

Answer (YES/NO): NO